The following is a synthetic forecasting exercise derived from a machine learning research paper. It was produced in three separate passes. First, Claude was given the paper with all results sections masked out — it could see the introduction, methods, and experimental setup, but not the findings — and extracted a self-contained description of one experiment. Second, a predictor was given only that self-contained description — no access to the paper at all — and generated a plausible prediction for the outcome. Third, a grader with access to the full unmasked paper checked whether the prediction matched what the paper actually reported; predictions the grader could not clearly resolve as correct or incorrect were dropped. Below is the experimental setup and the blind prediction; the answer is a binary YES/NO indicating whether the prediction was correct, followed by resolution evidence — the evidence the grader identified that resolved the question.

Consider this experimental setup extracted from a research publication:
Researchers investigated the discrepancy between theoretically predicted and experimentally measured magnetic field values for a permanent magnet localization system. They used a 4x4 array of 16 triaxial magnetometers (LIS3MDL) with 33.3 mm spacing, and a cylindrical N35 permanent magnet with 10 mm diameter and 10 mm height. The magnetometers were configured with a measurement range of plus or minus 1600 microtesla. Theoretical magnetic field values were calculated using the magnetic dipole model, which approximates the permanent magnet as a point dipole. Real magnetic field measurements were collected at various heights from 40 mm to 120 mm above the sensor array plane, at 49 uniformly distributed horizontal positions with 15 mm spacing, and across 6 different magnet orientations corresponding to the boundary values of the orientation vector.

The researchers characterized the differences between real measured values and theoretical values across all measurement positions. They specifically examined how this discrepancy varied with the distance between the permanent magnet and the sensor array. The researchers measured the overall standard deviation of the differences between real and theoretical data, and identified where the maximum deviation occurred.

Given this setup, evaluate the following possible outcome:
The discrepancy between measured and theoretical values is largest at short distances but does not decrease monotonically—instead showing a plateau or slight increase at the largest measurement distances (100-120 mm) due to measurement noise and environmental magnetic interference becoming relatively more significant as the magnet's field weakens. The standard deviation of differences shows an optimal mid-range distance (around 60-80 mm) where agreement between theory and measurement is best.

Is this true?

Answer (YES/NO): NO